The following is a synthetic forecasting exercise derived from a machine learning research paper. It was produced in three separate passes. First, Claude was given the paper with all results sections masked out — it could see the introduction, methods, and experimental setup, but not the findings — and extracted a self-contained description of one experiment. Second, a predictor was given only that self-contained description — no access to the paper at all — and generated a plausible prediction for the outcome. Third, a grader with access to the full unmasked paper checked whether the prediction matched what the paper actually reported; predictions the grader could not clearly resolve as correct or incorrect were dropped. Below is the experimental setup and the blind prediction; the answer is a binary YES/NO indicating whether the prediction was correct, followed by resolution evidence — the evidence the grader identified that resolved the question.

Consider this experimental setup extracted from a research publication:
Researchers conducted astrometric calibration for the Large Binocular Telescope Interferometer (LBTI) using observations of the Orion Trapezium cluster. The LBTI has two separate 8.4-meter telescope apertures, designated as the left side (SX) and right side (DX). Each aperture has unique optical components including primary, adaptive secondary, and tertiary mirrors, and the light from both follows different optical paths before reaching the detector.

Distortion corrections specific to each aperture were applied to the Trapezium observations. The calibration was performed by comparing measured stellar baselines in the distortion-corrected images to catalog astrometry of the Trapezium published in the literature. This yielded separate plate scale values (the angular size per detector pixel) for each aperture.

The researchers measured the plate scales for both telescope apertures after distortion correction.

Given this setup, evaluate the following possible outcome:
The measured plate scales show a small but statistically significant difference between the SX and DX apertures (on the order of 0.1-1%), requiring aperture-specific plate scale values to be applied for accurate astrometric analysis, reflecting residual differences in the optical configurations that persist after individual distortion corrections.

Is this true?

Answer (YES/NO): NO